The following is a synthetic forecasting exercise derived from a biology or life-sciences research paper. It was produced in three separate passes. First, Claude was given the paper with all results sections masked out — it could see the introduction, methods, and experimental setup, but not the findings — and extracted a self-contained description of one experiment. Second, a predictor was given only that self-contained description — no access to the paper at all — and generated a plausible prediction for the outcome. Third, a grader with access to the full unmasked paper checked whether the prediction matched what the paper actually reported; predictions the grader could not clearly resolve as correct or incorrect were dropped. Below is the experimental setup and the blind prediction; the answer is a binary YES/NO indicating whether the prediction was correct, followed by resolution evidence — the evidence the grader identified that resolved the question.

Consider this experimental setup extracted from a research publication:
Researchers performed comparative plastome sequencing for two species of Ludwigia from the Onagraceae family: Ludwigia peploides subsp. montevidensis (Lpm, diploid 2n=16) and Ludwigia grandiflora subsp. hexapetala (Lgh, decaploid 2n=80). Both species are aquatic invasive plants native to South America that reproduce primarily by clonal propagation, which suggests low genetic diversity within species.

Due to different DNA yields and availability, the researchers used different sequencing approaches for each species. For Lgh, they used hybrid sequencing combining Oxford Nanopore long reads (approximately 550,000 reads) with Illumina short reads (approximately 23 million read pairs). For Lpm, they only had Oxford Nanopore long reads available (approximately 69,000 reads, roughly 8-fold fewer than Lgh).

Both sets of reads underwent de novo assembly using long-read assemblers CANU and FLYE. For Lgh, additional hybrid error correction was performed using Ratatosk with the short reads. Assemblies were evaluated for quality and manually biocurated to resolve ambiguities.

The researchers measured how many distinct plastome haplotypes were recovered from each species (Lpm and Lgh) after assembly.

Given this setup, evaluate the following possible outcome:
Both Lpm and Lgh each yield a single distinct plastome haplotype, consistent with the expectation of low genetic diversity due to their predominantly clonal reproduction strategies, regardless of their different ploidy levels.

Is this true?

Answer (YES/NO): NO